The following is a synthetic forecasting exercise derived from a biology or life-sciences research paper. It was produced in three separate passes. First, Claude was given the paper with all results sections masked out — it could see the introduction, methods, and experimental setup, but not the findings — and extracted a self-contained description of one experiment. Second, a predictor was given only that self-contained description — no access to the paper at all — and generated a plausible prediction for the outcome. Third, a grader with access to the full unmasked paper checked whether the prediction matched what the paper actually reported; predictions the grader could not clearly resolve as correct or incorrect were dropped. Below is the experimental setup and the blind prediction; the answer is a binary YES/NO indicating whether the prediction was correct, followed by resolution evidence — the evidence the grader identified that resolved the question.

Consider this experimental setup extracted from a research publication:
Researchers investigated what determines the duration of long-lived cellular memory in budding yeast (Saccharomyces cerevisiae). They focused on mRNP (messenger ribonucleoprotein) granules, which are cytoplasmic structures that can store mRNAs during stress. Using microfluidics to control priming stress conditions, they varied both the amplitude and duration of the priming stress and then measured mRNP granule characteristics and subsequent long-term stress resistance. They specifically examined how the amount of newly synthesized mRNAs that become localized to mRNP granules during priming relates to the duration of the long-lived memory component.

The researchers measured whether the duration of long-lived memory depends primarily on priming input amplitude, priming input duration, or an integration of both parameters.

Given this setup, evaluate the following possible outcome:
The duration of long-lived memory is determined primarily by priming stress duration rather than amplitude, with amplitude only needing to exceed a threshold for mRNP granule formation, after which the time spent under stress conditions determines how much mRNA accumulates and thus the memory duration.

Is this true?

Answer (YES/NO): NO